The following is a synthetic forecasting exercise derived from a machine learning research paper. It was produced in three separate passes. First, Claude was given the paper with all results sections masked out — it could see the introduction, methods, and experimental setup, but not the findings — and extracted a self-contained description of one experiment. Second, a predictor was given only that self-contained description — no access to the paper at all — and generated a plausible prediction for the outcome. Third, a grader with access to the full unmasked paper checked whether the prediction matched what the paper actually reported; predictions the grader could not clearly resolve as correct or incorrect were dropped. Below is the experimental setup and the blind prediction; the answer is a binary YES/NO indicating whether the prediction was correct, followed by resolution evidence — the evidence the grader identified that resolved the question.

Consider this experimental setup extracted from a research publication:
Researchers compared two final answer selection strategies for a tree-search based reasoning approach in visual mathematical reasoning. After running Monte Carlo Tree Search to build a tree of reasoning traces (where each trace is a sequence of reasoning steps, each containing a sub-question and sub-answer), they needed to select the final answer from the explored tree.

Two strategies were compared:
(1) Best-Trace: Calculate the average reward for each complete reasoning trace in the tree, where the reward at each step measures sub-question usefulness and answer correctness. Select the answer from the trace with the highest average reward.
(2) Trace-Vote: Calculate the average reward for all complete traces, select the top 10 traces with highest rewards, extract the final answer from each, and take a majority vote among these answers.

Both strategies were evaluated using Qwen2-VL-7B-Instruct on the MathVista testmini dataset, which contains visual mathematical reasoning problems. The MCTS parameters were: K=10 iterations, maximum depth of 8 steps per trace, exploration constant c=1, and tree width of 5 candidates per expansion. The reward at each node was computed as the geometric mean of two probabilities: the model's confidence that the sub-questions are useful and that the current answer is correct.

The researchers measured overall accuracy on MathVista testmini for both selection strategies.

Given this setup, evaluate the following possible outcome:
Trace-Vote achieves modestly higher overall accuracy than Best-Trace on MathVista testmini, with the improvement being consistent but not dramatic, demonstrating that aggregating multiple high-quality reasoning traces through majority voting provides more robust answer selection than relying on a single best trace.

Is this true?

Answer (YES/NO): YES